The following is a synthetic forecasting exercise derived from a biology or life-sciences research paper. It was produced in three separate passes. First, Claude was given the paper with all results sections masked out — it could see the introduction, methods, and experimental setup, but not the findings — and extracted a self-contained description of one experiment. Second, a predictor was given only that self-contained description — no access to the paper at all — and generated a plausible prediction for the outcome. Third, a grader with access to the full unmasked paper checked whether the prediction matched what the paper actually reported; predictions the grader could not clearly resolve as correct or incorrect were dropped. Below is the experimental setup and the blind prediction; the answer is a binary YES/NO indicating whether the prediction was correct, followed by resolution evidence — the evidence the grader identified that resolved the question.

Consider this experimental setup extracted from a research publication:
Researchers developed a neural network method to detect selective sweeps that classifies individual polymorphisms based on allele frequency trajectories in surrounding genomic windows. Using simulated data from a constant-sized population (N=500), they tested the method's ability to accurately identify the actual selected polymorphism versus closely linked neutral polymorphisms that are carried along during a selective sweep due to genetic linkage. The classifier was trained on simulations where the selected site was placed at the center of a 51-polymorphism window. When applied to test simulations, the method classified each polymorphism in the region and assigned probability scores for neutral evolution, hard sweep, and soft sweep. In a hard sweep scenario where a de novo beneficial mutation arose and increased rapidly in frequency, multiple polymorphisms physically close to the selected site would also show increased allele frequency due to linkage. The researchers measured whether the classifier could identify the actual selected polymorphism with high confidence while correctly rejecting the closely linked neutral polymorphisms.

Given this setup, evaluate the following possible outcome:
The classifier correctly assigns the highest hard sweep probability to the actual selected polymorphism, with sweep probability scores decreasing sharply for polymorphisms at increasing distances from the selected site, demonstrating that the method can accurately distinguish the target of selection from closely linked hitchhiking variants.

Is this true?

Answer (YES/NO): YES